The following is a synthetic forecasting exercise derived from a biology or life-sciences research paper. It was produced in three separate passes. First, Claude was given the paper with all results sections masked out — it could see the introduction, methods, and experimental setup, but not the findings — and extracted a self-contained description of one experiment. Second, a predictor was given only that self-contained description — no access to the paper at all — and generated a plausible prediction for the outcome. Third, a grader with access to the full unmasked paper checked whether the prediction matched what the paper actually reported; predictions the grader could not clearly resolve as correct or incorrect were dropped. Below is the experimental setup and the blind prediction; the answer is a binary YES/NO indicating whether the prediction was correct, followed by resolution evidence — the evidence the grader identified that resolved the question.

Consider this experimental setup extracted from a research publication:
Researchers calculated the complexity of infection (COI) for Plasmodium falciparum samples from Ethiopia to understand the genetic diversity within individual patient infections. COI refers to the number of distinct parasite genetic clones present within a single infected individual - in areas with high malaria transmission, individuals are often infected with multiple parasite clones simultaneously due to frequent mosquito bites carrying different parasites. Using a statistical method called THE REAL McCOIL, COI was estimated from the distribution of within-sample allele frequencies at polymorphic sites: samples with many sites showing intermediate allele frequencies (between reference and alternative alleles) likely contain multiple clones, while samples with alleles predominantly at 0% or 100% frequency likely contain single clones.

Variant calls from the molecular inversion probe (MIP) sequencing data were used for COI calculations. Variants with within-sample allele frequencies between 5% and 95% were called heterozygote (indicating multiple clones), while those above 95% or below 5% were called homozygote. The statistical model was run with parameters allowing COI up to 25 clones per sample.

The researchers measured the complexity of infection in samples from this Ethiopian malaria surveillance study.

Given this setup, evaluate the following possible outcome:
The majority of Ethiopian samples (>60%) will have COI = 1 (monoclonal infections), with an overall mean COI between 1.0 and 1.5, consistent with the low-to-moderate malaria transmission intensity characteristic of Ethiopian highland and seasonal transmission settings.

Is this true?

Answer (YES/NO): YES